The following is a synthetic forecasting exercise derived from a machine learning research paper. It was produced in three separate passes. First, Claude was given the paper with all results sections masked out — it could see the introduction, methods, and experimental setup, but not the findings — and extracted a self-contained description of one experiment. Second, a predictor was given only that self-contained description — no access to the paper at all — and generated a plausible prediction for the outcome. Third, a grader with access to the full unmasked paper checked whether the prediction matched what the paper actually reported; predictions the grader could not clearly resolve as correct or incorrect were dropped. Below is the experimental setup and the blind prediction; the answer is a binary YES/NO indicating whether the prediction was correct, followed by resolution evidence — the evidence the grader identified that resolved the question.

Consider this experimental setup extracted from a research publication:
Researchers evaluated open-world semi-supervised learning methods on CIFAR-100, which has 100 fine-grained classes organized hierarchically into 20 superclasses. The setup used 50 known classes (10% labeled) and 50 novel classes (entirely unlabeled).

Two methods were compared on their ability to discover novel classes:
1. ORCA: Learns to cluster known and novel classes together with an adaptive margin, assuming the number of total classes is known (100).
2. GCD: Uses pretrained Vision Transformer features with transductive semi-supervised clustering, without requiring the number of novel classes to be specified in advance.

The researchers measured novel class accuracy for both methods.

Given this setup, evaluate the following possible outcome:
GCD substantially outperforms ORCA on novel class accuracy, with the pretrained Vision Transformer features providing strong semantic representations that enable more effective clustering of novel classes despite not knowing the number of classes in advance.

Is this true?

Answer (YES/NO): NO